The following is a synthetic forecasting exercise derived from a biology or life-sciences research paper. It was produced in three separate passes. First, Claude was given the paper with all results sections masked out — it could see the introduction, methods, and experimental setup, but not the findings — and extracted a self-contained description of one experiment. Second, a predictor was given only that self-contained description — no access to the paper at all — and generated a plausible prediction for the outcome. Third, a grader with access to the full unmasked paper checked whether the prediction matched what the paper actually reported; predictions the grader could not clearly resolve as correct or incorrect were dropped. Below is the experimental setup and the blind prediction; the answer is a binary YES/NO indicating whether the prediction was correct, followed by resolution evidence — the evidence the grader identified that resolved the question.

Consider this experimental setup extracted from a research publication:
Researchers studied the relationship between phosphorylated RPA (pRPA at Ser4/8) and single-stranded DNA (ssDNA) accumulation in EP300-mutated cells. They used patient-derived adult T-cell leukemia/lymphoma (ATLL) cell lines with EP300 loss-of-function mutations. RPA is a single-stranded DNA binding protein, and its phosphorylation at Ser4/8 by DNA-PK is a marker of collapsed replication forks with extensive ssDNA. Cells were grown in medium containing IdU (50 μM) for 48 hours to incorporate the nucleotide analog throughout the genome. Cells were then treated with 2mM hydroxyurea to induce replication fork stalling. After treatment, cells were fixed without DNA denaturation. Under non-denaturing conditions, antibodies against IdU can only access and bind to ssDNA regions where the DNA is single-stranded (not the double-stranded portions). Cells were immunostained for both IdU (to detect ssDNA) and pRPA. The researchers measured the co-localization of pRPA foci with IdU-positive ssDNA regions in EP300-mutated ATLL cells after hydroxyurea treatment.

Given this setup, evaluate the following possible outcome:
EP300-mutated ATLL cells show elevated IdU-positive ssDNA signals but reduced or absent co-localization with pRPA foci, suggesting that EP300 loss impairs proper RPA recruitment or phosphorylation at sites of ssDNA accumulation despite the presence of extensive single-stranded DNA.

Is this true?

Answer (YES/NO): NO